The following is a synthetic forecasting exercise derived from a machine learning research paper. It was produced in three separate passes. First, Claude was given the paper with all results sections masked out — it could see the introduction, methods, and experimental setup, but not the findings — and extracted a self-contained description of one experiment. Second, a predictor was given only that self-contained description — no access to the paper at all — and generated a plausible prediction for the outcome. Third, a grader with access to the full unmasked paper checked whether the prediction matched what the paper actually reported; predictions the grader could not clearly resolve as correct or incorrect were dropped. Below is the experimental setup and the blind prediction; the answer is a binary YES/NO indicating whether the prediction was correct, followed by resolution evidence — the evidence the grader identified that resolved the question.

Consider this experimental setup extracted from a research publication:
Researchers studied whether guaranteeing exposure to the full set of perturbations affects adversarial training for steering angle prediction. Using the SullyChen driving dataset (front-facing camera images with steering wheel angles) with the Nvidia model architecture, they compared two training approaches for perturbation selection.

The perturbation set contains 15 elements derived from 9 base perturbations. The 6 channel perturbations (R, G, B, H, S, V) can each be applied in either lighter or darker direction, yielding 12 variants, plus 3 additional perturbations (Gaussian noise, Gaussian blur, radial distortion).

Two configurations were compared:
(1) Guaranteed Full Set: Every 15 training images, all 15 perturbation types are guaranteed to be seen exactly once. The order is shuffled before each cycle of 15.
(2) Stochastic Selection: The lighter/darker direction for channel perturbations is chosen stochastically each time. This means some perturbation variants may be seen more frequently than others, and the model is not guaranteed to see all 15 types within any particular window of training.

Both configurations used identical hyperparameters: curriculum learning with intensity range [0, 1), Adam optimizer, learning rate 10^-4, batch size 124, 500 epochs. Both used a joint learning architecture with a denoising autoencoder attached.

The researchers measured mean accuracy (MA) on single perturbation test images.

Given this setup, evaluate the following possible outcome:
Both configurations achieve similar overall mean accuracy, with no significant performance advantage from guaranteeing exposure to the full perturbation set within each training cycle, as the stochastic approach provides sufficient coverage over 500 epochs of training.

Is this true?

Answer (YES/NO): NO